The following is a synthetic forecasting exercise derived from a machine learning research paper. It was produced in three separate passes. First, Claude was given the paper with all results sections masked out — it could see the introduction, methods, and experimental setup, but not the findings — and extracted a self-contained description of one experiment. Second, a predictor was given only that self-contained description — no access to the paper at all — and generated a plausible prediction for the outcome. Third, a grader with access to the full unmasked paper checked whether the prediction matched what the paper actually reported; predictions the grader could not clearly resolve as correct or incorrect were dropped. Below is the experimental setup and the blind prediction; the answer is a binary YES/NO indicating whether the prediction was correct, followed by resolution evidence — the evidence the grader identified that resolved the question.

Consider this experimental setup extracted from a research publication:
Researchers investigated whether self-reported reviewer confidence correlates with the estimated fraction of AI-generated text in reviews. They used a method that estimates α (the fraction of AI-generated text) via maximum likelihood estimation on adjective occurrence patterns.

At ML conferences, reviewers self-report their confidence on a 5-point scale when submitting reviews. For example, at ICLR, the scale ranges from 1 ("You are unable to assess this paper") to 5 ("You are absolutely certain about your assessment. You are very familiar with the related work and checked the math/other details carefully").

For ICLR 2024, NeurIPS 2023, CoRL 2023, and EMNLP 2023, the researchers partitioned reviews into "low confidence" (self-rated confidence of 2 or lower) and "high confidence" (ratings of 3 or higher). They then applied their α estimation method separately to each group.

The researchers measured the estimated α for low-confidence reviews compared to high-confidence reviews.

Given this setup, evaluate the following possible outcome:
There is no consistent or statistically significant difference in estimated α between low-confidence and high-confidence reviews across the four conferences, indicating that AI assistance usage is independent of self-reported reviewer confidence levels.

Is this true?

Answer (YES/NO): NO